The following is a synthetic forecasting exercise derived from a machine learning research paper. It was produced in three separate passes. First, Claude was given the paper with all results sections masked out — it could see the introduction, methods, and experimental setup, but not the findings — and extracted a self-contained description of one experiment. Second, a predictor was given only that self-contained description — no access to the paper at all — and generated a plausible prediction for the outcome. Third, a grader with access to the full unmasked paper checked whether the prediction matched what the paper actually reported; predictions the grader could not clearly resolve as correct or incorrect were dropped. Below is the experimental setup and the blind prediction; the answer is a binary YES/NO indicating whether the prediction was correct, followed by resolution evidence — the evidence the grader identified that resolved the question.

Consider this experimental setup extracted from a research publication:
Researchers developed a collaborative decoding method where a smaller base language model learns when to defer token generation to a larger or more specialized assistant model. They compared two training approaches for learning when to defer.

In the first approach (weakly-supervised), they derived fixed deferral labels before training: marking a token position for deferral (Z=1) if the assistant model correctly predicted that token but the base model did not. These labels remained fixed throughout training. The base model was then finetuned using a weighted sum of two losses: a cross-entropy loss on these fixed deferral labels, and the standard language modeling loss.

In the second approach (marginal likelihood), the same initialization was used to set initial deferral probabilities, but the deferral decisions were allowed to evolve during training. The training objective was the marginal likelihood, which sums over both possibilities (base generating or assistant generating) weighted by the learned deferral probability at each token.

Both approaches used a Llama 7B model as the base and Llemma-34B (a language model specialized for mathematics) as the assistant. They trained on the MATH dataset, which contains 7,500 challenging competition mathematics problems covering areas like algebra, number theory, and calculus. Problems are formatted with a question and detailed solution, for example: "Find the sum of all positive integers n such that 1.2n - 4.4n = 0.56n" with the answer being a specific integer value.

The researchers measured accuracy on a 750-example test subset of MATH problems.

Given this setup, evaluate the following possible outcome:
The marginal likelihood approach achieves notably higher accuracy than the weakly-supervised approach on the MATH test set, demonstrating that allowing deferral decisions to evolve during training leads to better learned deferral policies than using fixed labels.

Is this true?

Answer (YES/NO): YES